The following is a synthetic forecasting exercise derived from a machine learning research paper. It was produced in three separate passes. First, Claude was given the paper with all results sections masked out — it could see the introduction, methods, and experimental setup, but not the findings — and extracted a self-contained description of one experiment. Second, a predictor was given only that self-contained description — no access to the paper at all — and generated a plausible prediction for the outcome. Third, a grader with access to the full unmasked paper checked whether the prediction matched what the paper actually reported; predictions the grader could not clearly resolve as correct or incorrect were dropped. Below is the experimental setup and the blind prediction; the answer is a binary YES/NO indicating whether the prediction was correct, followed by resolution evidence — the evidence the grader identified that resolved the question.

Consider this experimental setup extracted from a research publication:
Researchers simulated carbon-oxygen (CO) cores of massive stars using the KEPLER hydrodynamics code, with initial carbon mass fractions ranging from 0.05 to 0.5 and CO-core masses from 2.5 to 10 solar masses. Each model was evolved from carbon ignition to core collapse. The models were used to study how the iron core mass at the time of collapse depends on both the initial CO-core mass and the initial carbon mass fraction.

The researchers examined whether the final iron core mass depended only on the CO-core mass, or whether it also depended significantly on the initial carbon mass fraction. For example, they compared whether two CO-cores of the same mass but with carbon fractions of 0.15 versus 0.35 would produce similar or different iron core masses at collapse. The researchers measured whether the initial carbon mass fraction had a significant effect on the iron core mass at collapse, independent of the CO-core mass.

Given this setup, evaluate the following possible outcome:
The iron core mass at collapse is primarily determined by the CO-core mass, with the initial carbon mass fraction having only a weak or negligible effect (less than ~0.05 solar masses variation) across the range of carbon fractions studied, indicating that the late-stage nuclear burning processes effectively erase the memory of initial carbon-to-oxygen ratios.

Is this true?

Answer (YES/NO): NO